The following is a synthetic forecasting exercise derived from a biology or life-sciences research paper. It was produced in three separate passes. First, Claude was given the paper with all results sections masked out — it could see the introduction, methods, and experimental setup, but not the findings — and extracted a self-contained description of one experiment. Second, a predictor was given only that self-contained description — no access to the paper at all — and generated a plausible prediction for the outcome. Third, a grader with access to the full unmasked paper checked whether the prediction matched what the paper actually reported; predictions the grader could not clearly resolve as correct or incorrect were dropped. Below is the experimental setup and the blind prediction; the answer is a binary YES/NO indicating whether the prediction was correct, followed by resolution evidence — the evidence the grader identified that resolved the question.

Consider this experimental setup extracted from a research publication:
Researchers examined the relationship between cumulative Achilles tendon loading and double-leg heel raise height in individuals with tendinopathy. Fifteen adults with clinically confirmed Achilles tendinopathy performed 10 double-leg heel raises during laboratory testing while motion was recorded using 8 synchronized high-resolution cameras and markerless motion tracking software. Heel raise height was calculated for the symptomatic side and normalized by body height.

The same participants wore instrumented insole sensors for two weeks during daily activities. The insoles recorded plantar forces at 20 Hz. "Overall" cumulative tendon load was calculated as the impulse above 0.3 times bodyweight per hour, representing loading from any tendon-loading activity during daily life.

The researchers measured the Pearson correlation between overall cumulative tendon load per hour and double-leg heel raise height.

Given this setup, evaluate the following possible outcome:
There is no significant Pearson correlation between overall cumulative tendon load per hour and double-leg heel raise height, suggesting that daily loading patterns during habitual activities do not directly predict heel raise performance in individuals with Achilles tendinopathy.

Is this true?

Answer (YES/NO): YES